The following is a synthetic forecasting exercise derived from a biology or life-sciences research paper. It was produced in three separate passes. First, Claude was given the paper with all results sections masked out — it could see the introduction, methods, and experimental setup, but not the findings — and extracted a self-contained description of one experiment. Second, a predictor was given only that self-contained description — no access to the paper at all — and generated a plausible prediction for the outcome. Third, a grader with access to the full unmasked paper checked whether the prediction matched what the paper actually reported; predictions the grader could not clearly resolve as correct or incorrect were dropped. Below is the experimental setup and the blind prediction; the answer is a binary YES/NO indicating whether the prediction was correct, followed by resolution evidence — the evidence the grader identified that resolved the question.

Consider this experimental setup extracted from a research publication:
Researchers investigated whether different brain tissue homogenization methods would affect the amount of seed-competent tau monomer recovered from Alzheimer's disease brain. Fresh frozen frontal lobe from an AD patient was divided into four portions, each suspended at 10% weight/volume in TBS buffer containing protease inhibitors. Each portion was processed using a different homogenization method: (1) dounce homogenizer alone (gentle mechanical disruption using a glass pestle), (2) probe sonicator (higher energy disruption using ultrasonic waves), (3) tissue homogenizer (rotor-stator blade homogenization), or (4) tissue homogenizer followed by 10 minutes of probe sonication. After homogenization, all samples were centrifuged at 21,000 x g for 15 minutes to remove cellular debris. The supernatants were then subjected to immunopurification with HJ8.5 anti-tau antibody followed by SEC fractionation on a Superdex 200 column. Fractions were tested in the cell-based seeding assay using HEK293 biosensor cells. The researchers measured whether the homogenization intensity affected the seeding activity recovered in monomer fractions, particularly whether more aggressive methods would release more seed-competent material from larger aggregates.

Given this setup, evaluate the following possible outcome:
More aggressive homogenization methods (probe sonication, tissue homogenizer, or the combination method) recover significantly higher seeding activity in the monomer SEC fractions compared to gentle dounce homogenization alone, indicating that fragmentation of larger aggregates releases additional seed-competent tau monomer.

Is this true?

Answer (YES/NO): NO